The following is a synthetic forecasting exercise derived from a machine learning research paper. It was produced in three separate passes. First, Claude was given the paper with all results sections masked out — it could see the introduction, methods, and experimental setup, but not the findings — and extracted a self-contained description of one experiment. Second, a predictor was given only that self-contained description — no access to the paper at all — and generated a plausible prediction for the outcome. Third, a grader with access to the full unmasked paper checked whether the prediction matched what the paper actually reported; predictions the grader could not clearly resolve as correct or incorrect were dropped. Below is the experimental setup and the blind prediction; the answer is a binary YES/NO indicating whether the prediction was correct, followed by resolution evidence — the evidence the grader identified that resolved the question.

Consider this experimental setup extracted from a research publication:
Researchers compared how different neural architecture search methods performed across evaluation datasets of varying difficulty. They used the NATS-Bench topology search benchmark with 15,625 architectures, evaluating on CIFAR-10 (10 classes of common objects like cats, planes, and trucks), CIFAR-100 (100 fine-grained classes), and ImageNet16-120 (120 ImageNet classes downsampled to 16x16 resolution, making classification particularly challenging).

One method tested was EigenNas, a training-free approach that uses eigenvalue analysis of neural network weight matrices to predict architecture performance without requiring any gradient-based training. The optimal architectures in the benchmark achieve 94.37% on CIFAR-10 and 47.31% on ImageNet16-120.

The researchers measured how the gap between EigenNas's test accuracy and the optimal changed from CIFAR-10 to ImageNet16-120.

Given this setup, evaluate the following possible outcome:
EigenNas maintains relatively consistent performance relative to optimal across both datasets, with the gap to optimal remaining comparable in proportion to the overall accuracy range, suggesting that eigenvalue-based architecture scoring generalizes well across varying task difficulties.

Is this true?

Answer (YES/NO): NO